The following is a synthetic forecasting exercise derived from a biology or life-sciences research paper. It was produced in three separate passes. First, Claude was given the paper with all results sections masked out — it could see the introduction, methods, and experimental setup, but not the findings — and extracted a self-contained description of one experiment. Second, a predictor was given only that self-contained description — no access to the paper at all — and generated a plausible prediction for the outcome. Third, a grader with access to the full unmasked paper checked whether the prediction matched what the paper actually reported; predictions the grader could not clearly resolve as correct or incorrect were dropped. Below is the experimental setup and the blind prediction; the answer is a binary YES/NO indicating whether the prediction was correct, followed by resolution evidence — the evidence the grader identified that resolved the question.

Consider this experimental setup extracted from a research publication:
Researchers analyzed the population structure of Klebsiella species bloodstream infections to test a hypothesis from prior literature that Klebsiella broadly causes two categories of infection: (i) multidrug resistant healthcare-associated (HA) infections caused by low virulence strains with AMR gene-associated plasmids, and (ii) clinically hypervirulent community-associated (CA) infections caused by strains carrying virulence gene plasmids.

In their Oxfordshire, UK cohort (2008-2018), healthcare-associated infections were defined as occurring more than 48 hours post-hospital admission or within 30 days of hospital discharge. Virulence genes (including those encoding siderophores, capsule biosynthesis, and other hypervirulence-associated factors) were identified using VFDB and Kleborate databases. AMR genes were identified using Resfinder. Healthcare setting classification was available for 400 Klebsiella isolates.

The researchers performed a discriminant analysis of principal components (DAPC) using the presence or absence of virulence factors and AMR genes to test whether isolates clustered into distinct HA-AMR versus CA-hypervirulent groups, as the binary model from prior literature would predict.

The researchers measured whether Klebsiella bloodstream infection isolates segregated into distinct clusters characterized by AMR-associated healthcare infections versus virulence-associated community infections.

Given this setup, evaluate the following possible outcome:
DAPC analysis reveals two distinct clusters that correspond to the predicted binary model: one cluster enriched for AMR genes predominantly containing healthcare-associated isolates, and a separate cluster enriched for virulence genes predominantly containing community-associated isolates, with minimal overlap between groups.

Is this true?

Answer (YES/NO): NO